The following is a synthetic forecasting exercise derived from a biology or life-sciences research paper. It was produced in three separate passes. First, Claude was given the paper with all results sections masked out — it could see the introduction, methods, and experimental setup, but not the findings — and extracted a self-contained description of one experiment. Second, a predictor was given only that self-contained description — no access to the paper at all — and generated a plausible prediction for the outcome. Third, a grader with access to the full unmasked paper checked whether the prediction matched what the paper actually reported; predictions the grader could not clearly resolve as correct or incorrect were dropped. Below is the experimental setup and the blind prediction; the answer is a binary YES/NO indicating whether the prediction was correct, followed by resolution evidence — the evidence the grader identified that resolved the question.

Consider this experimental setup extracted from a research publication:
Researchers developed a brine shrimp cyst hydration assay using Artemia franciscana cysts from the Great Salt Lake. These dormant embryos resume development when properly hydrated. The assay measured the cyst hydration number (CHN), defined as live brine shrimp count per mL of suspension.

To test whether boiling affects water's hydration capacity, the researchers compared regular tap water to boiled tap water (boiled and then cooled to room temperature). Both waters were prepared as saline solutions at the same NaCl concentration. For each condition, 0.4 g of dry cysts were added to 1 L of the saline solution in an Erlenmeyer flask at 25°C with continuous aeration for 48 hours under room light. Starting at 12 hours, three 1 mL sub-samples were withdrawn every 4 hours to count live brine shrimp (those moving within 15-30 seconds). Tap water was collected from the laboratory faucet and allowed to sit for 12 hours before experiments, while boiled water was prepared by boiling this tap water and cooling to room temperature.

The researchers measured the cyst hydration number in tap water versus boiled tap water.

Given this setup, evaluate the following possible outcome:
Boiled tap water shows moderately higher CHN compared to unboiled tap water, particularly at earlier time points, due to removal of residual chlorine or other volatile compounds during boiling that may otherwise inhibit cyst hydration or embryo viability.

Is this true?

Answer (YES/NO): NO